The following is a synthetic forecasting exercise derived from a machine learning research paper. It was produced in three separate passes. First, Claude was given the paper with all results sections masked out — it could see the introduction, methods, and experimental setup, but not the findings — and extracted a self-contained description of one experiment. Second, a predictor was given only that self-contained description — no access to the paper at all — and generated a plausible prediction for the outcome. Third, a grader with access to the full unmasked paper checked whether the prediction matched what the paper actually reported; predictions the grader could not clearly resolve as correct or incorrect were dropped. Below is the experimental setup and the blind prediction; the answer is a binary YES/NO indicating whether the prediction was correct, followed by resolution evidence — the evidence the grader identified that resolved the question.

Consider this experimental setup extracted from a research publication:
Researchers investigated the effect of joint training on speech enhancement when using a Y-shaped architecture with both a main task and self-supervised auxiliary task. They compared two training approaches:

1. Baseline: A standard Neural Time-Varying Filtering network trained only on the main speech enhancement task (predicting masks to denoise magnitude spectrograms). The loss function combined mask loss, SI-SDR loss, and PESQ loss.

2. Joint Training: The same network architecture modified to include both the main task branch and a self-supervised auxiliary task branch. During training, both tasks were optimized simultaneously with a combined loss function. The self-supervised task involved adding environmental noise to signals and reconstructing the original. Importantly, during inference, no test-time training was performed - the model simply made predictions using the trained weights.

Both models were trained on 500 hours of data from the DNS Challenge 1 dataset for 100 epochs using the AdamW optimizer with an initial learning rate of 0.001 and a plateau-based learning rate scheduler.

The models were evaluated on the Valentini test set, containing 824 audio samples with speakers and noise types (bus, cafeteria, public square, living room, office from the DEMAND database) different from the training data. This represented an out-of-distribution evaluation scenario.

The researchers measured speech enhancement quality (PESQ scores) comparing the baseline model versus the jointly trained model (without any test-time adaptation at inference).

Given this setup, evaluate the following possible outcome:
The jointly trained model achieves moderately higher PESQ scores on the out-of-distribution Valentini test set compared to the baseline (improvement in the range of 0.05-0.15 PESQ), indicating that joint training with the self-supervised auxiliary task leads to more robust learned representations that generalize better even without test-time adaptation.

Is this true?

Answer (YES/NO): NO